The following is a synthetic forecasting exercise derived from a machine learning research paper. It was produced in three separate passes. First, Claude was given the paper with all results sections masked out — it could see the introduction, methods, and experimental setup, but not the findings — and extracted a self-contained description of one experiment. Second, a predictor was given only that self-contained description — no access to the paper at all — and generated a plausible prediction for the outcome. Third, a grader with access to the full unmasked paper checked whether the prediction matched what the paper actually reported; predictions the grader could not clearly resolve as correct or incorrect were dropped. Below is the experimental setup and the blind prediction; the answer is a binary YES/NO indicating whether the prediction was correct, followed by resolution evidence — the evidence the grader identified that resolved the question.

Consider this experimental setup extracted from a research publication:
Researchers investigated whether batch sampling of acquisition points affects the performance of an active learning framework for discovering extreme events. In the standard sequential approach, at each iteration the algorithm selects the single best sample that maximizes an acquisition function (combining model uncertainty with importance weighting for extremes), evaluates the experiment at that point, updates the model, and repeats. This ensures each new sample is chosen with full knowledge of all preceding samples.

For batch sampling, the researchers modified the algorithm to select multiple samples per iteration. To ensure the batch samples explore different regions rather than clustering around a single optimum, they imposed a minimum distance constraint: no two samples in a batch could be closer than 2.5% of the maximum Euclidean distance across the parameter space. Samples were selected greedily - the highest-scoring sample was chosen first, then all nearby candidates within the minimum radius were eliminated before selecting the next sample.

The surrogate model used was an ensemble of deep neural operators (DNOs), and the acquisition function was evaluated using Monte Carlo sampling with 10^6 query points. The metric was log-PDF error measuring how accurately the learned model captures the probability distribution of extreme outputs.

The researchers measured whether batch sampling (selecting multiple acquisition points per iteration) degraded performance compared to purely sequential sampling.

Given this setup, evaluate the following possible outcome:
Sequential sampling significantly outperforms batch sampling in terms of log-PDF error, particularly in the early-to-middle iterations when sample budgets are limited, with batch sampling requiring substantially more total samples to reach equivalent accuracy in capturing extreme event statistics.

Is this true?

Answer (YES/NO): NO